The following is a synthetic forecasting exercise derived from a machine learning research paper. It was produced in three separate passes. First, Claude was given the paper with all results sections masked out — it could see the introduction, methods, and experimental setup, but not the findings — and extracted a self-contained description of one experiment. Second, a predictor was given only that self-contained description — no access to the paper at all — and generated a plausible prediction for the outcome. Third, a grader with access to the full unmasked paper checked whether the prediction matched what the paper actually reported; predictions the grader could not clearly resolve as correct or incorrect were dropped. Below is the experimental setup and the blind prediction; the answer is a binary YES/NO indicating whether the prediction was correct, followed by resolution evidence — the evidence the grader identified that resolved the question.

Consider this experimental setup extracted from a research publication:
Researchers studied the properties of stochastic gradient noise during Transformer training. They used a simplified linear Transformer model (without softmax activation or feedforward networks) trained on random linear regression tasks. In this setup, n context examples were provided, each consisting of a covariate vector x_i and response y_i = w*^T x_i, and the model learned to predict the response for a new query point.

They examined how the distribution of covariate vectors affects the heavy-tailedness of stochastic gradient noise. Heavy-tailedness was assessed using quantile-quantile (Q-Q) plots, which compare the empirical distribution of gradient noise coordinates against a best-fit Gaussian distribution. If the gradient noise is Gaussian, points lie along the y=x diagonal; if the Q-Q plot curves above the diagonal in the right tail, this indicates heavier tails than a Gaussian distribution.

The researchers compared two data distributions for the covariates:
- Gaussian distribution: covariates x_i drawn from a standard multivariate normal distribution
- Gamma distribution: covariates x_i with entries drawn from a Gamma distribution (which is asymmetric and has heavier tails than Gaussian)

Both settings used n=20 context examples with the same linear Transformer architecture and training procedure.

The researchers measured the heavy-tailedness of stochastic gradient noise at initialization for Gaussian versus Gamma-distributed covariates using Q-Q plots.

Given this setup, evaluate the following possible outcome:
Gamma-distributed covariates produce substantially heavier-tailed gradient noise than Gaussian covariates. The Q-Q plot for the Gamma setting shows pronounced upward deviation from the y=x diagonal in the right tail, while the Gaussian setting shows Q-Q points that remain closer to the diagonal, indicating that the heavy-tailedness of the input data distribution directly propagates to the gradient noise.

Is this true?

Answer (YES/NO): YES